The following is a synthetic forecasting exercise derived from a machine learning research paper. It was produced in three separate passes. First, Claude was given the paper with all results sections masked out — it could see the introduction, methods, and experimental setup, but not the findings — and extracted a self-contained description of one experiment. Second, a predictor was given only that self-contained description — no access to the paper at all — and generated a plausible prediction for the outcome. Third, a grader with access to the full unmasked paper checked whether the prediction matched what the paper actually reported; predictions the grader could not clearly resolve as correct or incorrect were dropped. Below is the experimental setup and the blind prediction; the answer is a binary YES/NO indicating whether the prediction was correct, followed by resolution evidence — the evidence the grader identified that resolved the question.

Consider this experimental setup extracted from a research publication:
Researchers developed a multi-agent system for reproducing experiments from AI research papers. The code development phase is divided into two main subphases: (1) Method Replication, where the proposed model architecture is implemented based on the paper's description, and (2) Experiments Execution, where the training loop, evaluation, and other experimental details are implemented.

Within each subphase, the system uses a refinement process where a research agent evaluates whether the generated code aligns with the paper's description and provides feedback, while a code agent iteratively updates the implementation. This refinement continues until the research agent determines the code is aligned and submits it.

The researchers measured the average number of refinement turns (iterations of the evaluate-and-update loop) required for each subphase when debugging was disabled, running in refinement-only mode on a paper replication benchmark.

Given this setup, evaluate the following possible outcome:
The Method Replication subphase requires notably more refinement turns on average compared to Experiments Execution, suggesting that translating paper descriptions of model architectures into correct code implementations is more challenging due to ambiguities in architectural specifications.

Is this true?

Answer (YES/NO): YES